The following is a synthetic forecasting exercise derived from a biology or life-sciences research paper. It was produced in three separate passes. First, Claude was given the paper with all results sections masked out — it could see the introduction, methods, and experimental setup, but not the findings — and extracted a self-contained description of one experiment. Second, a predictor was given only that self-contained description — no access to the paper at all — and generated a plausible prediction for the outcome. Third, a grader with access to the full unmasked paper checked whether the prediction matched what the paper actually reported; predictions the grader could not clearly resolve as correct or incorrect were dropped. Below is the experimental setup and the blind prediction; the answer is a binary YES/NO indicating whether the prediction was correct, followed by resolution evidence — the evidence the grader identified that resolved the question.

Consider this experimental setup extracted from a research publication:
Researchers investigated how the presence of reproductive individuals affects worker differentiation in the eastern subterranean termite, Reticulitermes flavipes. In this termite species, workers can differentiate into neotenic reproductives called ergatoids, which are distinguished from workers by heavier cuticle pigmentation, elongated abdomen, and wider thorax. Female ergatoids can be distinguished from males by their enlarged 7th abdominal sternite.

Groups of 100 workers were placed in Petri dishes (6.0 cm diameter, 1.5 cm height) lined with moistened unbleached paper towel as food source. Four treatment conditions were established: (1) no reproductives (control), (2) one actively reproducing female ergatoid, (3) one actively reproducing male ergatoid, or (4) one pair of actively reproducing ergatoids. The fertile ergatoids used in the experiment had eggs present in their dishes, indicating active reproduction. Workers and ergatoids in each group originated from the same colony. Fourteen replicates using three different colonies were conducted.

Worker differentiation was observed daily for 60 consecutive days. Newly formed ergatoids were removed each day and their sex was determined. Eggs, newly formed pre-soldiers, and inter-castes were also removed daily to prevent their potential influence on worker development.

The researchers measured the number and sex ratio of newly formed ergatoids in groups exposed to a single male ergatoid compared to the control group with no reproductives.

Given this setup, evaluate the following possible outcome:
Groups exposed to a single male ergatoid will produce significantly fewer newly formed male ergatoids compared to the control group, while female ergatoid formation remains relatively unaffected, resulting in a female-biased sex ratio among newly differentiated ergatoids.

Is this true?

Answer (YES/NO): NO